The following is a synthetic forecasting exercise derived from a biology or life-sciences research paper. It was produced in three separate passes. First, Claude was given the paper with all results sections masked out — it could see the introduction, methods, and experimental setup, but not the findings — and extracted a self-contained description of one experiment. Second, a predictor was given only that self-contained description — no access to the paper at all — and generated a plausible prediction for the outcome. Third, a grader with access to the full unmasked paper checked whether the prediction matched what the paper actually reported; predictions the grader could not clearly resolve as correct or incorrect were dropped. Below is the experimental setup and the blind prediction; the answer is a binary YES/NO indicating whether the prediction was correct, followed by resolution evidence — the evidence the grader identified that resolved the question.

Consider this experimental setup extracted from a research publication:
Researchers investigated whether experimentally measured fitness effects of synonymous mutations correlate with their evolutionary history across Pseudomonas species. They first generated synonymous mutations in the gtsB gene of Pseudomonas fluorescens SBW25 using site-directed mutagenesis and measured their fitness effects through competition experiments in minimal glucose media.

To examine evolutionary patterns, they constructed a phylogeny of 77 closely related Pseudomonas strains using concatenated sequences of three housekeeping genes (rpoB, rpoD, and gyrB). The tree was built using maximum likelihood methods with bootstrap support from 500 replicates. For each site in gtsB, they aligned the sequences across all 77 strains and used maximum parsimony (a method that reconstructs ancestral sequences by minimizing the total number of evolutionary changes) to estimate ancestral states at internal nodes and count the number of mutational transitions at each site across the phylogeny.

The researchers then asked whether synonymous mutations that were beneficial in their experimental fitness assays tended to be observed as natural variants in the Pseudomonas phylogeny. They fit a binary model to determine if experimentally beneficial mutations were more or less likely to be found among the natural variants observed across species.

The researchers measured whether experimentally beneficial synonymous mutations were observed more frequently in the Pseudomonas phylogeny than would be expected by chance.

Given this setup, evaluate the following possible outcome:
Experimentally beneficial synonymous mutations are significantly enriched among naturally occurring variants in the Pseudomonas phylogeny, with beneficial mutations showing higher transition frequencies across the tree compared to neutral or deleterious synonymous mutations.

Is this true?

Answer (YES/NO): YES